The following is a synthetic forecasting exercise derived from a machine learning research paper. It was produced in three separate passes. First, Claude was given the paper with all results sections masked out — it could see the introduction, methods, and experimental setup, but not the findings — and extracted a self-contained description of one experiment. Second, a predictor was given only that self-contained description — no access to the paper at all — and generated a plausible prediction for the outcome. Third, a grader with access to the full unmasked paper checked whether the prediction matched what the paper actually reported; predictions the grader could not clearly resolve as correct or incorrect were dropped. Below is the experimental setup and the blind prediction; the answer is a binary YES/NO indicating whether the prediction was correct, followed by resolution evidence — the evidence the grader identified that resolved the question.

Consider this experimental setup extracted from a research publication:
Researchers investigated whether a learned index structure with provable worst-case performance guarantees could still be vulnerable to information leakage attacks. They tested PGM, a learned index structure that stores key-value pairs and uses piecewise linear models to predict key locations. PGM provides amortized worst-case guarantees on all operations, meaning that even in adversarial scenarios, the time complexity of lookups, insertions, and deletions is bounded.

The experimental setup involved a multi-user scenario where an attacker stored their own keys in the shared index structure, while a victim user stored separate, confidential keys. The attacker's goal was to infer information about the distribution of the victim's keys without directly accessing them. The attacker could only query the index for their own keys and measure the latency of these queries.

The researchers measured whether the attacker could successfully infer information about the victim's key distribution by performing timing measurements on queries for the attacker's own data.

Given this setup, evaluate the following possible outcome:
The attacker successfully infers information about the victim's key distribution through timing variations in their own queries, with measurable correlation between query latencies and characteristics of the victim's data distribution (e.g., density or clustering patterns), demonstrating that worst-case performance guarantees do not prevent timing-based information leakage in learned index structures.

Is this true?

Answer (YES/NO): YES